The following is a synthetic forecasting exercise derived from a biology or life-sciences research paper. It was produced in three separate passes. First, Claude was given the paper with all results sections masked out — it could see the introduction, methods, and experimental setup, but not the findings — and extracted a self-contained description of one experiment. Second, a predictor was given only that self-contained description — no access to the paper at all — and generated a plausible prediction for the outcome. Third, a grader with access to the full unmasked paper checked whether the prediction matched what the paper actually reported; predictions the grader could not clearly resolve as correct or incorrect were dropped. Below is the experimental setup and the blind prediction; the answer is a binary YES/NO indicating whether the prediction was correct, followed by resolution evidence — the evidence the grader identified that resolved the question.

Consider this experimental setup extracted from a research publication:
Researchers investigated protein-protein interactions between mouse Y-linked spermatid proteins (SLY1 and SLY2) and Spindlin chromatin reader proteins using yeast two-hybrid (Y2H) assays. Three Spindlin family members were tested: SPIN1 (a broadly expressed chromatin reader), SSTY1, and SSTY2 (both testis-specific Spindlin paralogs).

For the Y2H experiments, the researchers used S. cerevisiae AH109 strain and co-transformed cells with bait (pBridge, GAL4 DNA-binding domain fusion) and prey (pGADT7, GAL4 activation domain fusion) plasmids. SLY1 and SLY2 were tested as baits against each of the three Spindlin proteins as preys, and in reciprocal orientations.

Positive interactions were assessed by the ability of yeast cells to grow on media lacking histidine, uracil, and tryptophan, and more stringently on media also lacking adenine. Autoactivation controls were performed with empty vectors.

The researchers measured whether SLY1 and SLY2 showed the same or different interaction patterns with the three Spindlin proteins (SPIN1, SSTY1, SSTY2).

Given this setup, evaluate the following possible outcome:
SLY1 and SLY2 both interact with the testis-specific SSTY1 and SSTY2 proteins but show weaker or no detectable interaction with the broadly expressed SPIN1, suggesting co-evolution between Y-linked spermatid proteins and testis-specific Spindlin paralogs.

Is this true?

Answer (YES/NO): NO